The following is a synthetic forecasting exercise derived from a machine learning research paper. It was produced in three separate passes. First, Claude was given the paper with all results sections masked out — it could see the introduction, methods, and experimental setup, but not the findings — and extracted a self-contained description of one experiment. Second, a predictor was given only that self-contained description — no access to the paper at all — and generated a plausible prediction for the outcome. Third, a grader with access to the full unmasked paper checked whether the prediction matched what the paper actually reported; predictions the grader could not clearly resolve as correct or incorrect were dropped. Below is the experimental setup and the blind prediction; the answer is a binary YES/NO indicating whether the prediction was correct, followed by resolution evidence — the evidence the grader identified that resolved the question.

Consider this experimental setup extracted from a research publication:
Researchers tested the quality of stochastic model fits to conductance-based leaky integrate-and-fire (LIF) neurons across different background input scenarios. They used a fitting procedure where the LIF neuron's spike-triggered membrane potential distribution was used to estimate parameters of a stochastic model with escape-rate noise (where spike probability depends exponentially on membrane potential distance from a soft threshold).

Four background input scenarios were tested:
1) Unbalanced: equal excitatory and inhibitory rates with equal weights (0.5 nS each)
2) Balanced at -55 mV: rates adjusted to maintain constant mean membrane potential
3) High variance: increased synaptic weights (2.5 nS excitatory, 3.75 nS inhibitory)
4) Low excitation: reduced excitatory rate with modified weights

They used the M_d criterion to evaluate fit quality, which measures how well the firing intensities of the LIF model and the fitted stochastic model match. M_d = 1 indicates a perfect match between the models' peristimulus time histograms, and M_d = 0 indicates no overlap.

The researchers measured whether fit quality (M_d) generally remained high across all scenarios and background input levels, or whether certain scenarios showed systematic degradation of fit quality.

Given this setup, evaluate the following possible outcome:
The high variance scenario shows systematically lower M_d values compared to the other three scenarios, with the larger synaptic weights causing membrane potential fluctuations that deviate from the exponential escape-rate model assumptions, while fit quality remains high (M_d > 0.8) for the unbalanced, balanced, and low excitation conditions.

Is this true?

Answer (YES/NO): NO